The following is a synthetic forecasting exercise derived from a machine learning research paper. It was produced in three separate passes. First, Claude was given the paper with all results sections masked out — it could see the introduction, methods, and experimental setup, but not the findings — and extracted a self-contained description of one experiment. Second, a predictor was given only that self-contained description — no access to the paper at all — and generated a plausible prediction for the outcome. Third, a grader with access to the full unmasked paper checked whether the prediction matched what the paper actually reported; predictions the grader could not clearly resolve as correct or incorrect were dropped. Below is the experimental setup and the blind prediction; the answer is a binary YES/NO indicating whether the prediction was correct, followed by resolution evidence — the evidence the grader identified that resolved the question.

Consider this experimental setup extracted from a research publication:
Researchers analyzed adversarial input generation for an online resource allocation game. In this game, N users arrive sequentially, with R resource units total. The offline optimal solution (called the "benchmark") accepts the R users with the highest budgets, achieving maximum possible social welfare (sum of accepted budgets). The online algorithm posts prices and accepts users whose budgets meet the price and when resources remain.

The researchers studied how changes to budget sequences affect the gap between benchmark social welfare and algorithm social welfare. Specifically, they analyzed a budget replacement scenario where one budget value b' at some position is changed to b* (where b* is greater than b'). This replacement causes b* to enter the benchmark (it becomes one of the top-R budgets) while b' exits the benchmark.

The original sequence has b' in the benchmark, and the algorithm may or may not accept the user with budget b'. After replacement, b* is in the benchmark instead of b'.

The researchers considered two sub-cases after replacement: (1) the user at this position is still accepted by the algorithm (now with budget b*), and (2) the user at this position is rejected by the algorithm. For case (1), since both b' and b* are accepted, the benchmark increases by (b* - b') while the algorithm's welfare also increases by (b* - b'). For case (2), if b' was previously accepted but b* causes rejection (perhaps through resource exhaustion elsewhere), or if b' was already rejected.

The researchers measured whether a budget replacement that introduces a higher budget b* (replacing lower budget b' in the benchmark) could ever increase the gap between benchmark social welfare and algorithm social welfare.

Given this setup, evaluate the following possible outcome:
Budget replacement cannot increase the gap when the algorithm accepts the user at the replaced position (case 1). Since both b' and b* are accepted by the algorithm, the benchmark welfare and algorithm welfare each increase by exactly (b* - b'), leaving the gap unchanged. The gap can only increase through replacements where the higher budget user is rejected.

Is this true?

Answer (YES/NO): NO